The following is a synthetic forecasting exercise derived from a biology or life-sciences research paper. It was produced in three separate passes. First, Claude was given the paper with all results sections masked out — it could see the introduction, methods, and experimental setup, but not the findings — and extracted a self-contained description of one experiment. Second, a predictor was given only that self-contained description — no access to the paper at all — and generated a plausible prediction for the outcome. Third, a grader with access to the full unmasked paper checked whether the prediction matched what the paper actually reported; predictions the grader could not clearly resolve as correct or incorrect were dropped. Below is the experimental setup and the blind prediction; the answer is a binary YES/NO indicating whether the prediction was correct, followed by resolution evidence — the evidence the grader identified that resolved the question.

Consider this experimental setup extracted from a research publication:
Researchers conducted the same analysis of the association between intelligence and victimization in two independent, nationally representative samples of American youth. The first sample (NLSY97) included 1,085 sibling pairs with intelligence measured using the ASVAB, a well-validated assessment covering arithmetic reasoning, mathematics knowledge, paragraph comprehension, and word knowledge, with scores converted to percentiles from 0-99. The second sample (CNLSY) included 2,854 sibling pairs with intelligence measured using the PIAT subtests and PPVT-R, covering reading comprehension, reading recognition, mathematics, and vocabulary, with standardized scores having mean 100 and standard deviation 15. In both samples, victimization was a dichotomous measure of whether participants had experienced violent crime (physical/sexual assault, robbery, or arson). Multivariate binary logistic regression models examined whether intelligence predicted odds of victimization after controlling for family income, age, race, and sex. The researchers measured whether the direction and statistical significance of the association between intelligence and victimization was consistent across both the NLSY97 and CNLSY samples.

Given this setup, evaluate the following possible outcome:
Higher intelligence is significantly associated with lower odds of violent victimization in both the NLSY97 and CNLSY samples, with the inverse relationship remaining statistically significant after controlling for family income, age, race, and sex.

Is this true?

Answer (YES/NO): YES